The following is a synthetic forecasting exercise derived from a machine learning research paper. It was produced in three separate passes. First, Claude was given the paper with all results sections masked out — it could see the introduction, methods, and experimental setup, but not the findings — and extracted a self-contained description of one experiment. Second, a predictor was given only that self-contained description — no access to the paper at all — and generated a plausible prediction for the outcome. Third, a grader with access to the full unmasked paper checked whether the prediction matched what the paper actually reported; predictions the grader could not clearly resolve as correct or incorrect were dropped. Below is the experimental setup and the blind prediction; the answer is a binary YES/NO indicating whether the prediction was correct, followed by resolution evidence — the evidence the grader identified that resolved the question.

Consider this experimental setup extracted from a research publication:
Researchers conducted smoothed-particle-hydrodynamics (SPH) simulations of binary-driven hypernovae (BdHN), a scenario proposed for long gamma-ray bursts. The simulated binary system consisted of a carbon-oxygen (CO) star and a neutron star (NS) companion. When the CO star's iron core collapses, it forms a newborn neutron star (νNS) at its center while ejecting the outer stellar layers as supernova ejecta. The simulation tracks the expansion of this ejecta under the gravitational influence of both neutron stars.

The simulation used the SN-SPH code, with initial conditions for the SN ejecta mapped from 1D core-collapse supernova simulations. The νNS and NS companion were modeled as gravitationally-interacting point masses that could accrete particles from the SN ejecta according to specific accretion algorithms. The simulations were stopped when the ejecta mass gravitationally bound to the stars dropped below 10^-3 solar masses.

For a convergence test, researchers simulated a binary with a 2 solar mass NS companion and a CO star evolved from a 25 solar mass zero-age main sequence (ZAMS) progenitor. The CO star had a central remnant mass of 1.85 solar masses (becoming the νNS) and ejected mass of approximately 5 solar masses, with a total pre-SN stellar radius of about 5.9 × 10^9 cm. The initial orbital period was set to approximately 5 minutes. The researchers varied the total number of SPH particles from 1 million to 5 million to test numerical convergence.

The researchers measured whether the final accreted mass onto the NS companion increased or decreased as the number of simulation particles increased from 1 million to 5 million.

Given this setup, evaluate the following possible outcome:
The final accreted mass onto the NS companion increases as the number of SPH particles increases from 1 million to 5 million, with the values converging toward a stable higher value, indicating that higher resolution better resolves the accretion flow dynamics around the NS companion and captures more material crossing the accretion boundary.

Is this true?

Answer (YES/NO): NO